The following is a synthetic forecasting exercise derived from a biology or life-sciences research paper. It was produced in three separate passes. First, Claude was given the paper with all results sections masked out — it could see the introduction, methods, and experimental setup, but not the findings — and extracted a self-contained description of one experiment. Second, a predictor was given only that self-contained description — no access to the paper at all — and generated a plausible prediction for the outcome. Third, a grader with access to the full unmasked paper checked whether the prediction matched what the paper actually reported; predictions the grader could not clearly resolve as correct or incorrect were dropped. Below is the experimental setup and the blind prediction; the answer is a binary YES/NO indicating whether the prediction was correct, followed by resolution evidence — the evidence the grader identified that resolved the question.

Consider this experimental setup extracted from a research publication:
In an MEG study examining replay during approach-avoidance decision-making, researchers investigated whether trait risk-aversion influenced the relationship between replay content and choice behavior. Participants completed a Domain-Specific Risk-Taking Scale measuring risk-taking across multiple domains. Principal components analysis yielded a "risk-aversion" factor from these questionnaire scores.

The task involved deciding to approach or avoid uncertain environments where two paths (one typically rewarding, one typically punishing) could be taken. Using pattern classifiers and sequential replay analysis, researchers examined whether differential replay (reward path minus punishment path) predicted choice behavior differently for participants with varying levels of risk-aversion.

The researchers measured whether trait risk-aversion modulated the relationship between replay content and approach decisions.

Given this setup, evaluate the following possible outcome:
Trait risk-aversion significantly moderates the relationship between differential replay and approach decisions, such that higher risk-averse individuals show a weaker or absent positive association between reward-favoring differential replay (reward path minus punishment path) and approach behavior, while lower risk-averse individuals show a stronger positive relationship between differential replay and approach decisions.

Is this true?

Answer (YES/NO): NO